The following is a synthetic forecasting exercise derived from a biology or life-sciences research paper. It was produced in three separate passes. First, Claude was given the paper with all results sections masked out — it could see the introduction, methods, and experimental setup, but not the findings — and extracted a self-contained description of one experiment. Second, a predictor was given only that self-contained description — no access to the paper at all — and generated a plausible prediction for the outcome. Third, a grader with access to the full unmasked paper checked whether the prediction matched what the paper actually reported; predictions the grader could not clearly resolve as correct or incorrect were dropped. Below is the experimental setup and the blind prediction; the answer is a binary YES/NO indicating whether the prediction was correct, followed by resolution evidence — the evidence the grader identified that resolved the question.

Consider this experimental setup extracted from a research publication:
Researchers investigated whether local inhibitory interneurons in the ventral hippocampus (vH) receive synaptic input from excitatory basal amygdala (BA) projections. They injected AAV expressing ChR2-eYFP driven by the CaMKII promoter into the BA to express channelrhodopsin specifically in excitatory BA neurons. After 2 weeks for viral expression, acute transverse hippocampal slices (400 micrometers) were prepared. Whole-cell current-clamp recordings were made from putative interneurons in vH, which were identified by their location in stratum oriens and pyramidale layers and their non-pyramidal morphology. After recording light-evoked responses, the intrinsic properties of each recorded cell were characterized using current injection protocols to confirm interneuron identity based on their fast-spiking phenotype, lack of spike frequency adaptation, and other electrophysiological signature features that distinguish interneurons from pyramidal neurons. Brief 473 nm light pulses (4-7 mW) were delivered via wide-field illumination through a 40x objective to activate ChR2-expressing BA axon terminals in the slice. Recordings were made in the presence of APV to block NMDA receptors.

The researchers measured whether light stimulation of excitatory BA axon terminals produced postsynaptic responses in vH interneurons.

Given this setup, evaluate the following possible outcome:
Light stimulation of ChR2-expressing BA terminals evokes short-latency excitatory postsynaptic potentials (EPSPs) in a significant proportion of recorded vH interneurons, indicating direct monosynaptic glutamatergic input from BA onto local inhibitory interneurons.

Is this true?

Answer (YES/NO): YES